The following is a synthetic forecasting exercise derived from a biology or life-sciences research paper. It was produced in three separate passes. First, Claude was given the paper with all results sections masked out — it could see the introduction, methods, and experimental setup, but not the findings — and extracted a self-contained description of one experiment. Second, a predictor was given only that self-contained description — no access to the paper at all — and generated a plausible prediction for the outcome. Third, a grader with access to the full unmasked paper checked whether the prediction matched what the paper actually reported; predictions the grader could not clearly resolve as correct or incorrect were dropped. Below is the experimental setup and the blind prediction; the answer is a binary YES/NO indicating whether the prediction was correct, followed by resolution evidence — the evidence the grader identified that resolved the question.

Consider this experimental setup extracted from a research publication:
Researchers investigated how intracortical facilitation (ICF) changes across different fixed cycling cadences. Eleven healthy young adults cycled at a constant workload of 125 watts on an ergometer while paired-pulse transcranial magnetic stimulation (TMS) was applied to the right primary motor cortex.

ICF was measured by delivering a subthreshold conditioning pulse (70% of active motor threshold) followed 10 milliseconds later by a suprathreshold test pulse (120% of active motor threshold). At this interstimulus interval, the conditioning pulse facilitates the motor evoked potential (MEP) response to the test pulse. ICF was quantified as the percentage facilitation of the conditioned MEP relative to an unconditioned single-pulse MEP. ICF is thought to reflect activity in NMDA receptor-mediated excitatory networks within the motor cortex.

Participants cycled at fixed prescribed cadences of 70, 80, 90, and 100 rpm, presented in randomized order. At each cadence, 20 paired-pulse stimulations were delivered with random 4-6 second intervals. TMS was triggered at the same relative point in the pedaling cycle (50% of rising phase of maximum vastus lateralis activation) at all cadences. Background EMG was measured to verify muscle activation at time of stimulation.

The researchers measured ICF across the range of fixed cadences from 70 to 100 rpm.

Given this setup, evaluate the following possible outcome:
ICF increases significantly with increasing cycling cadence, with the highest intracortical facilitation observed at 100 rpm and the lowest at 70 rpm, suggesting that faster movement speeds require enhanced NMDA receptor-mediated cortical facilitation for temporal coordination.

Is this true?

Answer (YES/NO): NO